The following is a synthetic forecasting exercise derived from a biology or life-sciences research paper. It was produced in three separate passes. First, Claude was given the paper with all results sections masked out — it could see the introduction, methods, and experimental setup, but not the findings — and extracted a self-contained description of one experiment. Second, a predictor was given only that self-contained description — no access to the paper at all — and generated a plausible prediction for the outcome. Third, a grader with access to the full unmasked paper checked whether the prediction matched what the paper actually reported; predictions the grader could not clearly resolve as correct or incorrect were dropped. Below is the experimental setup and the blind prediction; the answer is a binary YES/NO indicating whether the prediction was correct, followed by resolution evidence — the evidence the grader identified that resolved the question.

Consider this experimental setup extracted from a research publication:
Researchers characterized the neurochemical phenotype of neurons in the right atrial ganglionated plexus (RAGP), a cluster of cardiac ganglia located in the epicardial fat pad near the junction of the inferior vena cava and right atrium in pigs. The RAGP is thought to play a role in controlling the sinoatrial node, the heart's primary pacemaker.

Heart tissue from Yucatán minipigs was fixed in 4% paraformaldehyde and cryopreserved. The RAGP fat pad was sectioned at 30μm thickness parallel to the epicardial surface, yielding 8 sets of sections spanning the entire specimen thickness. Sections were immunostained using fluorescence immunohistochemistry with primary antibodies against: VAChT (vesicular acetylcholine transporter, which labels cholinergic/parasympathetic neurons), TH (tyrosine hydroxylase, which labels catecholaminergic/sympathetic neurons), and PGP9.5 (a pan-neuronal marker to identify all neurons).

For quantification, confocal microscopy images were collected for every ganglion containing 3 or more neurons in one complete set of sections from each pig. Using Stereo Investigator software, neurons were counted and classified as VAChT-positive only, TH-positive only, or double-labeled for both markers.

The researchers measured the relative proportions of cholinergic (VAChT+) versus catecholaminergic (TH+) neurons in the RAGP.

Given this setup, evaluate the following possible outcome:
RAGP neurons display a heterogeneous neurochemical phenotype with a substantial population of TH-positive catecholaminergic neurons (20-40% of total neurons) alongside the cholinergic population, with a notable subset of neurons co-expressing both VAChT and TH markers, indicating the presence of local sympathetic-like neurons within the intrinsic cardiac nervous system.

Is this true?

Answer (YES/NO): NO